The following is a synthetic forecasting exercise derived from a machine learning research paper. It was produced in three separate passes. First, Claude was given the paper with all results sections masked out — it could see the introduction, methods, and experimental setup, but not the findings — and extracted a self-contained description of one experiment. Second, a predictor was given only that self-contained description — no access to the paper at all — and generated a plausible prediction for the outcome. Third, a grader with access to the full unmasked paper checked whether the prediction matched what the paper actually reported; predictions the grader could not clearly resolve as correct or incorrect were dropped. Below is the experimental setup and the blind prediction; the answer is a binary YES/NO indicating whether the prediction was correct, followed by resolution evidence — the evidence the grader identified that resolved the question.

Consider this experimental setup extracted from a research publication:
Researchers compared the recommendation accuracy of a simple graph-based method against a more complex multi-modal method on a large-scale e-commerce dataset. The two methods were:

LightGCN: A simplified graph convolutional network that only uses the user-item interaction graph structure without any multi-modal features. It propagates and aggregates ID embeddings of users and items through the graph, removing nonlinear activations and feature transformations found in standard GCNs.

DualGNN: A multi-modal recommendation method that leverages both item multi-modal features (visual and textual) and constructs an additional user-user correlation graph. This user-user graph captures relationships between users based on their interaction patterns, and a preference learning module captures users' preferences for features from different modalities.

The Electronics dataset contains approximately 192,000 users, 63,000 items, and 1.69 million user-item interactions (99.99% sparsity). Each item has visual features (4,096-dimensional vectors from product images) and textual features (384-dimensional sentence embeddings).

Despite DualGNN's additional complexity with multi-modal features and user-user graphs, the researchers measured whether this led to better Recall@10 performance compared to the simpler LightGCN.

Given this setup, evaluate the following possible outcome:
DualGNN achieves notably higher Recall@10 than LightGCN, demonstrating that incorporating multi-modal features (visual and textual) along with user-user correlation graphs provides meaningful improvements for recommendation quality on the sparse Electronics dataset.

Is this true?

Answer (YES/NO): NO